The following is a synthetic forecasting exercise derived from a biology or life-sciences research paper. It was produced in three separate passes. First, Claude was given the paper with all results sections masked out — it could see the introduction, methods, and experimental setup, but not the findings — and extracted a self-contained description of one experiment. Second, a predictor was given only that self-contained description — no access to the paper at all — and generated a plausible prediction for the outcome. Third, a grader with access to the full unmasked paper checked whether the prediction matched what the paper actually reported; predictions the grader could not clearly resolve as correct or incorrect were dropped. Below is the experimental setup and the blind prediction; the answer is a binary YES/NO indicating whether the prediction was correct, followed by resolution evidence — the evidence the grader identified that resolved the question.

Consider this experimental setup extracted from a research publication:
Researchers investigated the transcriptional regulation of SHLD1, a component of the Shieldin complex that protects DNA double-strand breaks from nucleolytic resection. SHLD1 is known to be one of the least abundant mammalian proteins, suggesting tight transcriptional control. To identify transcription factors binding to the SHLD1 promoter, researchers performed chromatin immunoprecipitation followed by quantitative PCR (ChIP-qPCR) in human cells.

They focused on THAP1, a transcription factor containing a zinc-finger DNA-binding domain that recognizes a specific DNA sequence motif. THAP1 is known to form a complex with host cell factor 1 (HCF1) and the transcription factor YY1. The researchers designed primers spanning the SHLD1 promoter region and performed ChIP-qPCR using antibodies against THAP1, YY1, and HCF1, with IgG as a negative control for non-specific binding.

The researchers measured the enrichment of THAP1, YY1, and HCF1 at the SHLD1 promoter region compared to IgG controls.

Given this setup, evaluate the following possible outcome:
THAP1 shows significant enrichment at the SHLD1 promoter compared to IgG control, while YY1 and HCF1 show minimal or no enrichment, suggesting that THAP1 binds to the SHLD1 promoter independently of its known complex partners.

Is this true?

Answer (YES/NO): NO